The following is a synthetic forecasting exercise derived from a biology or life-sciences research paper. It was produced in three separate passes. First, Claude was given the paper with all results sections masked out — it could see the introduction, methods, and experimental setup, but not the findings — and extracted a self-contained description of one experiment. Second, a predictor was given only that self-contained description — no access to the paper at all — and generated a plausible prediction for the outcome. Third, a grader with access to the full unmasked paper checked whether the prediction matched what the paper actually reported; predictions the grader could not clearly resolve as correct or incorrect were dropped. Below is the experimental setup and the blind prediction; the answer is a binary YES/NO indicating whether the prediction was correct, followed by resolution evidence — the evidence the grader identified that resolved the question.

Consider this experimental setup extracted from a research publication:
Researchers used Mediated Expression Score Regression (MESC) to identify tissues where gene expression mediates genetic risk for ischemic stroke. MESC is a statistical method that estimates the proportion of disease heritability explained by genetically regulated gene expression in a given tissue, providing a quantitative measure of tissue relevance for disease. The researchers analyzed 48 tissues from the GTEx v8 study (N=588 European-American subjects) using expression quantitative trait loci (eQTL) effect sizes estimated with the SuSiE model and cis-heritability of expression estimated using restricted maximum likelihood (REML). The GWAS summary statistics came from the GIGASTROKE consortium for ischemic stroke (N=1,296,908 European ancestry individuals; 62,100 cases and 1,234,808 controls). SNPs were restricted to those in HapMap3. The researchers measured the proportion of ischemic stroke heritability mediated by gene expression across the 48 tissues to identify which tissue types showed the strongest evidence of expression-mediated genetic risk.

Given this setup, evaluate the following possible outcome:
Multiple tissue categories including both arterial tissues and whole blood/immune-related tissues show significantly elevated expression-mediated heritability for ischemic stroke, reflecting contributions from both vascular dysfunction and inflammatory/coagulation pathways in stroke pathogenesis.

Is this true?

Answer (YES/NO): NO